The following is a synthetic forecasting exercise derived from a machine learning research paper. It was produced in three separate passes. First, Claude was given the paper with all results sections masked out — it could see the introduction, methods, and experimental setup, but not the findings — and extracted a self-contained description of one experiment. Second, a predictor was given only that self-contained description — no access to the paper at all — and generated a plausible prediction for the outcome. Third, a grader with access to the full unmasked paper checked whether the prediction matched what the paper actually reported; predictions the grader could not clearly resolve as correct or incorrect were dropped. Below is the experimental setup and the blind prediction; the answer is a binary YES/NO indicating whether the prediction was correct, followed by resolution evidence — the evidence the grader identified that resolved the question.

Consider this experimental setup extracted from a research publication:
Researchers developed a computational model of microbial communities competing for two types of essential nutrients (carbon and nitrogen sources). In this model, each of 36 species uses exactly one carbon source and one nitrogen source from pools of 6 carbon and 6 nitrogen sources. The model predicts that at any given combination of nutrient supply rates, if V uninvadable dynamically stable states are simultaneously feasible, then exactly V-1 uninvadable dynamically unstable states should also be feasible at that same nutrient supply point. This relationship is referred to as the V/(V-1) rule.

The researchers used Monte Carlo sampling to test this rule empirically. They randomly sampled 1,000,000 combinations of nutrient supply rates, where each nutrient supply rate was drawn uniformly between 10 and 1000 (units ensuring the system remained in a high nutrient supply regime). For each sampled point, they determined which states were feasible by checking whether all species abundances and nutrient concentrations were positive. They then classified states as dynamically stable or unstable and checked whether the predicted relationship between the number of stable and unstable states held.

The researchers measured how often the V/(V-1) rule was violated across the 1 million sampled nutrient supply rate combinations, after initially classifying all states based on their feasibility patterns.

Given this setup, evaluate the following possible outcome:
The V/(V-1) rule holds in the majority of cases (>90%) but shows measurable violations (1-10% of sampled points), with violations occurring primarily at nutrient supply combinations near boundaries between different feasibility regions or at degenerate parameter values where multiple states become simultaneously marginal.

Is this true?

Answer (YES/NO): NO